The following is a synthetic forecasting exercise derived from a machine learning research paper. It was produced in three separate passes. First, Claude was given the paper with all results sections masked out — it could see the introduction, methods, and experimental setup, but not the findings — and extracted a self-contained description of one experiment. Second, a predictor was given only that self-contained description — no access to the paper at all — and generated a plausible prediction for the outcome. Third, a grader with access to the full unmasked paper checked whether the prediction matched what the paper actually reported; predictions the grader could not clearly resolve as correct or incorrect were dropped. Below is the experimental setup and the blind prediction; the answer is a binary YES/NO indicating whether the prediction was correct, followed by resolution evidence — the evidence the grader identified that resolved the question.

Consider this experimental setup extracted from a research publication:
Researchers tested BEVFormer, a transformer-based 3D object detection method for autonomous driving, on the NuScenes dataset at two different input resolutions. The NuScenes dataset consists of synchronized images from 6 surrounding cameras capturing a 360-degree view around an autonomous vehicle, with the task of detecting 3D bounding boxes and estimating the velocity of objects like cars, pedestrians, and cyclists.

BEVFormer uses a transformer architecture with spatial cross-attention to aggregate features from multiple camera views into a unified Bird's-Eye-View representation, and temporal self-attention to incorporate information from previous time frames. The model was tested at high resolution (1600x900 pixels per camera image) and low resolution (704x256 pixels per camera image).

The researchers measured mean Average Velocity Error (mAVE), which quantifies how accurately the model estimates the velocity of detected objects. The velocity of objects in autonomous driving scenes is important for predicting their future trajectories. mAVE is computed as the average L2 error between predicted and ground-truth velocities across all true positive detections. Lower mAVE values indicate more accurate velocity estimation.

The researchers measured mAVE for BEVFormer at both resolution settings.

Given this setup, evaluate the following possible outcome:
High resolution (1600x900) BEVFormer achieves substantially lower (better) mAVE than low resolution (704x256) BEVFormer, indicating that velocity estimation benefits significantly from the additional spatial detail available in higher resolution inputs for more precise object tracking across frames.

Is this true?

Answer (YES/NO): YES